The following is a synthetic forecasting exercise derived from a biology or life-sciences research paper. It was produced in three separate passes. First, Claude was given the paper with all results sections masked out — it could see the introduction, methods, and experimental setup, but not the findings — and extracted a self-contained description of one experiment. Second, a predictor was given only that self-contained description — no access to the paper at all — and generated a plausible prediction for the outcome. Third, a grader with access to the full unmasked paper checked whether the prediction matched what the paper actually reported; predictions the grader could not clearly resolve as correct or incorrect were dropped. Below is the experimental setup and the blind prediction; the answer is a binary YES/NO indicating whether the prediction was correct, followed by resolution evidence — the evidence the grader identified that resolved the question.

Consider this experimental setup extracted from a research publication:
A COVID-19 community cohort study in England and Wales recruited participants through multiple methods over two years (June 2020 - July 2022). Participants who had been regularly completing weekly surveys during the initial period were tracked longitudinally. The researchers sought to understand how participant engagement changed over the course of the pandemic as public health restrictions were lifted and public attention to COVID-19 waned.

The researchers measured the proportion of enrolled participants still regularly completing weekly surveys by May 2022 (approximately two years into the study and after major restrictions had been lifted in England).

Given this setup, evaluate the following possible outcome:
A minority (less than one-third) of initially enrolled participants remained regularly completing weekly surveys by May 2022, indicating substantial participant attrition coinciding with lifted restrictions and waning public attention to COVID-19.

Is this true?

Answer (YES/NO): NO